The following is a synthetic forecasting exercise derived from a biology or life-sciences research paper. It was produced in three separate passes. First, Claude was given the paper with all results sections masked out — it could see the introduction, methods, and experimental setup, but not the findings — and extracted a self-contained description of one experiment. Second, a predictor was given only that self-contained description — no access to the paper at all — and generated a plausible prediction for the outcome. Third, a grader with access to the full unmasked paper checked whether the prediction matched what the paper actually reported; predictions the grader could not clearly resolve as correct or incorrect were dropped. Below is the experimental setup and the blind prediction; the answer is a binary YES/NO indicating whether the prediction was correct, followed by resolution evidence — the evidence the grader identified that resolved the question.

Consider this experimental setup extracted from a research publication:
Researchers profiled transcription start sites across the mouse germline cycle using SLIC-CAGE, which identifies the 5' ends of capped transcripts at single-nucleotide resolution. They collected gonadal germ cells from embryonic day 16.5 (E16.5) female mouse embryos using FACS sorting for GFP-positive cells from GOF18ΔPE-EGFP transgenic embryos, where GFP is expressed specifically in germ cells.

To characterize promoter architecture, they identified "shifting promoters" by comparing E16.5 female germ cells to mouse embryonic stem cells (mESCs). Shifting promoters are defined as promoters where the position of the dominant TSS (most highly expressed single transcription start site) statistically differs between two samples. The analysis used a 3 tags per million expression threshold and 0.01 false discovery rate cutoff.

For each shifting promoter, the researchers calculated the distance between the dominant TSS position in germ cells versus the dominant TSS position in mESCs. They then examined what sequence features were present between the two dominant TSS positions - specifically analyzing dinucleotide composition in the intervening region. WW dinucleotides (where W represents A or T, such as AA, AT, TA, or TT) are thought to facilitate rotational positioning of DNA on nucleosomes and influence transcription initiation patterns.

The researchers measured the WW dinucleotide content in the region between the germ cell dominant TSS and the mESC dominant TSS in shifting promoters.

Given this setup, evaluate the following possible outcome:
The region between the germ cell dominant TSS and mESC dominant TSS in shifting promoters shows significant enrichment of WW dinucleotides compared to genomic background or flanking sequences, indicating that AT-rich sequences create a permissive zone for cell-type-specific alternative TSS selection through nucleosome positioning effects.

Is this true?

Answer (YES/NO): NO